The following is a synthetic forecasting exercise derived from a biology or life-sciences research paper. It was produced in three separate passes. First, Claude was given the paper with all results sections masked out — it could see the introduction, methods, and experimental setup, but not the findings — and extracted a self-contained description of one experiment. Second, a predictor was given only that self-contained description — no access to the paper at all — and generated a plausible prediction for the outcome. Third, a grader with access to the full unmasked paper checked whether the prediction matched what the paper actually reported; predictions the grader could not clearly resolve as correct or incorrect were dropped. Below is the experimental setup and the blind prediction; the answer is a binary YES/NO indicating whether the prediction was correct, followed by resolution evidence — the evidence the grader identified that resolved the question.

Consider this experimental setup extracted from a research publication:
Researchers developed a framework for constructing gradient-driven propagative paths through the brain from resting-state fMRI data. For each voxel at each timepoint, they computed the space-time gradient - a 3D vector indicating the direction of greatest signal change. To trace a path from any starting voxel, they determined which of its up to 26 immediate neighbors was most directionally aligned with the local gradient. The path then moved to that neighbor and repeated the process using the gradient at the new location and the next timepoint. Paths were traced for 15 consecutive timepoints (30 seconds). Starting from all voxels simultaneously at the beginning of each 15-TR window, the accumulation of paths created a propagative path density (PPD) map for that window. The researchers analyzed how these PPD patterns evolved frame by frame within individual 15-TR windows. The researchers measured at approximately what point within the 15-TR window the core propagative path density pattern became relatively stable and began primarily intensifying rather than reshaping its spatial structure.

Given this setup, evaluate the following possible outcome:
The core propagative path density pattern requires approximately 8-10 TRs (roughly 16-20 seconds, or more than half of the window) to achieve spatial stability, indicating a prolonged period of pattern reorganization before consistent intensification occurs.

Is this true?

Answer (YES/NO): YES